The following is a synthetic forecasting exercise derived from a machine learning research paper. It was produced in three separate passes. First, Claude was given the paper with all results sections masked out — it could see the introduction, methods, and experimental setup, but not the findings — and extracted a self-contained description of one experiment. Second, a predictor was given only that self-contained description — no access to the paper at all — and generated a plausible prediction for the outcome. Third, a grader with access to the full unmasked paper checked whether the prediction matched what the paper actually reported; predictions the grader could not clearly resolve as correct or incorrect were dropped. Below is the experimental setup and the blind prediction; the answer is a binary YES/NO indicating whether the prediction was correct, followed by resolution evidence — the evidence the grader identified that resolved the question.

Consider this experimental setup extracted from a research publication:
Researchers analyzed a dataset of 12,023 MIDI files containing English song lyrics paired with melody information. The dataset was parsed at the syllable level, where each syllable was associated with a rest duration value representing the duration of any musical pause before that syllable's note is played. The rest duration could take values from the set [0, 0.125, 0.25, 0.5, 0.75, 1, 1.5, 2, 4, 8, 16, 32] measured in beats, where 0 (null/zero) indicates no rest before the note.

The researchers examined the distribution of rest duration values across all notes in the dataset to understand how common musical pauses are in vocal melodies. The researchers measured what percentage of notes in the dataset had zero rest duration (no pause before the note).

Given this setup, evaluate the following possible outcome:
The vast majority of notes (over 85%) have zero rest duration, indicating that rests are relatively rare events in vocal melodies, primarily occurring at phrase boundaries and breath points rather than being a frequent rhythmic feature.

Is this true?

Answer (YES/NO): YES